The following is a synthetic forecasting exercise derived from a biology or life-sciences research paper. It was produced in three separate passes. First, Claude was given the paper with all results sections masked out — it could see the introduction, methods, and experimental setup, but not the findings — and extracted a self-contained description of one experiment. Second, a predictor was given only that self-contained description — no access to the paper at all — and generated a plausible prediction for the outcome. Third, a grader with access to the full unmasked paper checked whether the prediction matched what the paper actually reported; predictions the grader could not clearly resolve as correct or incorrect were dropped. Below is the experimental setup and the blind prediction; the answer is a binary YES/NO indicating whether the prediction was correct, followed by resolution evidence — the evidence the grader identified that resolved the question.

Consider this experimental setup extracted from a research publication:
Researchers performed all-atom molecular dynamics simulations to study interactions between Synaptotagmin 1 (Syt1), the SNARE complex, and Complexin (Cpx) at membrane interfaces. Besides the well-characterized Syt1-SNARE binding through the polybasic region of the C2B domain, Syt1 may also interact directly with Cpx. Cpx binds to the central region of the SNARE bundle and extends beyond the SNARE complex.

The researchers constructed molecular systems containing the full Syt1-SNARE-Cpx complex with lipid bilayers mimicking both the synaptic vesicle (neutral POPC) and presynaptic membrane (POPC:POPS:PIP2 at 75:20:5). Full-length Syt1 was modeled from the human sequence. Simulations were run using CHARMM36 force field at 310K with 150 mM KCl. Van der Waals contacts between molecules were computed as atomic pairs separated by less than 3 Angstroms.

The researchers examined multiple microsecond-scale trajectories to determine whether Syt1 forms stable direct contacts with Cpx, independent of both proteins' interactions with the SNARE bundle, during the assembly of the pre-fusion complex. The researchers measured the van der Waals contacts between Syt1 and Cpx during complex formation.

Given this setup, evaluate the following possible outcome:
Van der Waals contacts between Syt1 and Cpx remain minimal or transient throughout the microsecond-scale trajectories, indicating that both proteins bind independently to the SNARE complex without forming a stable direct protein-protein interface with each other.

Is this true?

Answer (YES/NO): NO